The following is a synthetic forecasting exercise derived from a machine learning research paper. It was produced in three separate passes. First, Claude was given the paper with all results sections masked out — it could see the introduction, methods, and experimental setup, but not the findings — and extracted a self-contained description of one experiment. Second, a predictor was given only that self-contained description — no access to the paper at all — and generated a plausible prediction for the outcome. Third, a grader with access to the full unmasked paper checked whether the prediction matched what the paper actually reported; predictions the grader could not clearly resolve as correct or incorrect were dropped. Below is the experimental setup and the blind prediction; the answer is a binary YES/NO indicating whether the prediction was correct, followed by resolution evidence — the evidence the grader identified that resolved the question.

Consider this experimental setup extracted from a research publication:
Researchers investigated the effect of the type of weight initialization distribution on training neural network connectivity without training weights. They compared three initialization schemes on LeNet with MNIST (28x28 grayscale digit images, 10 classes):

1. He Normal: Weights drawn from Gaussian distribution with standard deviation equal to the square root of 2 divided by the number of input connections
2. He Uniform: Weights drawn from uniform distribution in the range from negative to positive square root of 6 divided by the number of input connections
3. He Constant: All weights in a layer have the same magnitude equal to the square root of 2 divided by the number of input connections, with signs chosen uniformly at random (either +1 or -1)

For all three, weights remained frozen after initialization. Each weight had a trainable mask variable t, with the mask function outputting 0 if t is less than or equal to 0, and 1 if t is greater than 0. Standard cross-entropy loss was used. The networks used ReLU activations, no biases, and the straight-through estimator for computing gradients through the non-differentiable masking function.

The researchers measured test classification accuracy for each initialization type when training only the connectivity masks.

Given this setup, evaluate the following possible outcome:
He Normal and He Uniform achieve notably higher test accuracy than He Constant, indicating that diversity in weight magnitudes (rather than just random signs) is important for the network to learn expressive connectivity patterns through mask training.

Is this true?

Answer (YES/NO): NO